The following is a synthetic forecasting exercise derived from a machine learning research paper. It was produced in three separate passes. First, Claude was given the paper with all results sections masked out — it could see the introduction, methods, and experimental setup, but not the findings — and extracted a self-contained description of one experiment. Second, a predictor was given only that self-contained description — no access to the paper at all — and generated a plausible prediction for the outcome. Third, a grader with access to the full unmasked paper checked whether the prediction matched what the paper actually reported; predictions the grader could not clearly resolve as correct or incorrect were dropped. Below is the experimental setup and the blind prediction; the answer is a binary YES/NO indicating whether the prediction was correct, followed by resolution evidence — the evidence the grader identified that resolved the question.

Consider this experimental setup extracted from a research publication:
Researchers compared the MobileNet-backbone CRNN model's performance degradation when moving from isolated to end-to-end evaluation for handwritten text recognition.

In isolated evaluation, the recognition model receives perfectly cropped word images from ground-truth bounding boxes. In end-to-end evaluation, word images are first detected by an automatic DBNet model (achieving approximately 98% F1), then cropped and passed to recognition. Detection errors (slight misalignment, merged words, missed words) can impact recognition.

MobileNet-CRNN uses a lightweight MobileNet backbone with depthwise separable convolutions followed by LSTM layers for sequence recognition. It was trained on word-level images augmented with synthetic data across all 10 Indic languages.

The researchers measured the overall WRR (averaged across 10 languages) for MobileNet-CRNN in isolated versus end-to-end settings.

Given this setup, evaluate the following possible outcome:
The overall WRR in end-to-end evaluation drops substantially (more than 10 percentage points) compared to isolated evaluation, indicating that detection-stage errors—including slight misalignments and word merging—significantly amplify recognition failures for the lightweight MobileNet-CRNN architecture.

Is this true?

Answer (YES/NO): YES